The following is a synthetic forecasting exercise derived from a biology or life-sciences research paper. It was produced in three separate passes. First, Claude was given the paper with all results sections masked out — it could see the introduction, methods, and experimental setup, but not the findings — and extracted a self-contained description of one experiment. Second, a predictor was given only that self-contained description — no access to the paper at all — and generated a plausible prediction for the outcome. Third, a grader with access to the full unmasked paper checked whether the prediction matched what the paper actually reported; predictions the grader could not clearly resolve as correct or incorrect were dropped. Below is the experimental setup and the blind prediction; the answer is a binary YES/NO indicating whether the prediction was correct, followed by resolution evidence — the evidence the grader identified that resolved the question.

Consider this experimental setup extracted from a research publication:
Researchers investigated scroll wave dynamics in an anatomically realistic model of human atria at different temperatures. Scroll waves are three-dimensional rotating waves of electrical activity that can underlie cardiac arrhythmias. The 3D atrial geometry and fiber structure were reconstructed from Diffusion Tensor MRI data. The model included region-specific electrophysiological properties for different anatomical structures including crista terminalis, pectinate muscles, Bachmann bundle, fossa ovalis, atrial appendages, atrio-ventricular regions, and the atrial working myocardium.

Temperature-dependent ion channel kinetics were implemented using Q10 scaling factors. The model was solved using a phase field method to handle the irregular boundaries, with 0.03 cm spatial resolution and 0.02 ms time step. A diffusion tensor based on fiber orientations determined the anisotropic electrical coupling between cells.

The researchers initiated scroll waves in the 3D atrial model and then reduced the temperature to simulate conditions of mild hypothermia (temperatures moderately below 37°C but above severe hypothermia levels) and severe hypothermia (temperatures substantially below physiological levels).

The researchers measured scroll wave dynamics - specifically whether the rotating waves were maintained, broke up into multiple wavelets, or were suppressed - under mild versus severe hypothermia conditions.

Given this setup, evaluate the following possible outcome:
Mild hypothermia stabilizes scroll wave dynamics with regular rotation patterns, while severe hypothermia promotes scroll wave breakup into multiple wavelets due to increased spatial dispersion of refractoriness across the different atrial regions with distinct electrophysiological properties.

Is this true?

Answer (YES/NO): NO